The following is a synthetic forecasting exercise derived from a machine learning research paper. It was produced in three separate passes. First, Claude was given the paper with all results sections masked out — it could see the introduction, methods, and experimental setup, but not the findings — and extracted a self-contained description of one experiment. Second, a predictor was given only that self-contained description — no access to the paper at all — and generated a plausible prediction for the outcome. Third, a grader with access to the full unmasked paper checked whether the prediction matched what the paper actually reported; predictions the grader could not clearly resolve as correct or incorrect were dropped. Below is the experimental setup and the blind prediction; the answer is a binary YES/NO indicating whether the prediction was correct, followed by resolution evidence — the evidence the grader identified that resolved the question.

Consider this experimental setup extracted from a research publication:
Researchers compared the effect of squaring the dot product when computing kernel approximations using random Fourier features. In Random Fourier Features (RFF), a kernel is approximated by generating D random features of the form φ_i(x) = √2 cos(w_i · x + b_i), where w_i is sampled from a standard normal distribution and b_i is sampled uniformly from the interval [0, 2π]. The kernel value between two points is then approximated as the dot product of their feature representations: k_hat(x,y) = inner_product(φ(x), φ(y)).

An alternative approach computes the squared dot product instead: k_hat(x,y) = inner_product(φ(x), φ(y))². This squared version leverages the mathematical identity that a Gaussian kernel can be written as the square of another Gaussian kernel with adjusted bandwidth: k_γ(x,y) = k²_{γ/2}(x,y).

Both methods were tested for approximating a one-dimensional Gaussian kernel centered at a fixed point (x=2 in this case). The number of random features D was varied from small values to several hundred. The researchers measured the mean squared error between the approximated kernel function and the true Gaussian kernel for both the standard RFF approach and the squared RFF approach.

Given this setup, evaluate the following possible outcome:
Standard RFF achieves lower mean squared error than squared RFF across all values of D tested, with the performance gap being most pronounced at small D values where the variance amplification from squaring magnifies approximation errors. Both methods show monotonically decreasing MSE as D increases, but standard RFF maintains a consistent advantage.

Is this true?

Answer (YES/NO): NO